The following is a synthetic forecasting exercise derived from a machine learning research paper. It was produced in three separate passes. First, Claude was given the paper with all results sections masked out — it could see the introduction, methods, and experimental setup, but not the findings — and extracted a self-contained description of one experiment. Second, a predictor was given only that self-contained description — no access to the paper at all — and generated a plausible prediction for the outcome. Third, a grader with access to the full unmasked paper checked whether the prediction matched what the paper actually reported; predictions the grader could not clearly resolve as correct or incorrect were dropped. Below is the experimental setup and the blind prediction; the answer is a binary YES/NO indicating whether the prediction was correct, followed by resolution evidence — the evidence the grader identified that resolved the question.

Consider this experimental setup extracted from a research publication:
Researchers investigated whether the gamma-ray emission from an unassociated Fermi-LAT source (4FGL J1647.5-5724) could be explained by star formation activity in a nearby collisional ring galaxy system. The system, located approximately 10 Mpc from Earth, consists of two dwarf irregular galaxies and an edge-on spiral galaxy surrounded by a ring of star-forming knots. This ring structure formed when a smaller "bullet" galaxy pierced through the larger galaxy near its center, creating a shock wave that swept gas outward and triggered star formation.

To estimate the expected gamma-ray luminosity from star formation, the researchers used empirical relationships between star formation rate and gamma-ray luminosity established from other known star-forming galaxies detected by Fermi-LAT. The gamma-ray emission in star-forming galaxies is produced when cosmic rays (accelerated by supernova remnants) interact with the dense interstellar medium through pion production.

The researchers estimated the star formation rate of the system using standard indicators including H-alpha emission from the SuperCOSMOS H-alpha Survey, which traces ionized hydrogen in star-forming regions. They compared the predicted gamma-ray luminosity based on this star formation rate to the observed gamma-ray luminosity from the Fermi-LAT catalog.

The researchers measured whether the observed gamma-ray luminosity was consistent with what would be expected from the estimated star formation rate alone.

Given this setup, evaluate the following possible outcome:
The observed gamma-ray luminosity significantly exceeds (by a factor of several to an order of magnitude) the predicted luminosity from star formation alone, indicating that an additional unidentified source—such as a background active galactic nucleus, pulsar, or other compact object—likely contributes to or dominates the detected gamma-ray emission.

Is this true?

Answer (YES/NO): YES